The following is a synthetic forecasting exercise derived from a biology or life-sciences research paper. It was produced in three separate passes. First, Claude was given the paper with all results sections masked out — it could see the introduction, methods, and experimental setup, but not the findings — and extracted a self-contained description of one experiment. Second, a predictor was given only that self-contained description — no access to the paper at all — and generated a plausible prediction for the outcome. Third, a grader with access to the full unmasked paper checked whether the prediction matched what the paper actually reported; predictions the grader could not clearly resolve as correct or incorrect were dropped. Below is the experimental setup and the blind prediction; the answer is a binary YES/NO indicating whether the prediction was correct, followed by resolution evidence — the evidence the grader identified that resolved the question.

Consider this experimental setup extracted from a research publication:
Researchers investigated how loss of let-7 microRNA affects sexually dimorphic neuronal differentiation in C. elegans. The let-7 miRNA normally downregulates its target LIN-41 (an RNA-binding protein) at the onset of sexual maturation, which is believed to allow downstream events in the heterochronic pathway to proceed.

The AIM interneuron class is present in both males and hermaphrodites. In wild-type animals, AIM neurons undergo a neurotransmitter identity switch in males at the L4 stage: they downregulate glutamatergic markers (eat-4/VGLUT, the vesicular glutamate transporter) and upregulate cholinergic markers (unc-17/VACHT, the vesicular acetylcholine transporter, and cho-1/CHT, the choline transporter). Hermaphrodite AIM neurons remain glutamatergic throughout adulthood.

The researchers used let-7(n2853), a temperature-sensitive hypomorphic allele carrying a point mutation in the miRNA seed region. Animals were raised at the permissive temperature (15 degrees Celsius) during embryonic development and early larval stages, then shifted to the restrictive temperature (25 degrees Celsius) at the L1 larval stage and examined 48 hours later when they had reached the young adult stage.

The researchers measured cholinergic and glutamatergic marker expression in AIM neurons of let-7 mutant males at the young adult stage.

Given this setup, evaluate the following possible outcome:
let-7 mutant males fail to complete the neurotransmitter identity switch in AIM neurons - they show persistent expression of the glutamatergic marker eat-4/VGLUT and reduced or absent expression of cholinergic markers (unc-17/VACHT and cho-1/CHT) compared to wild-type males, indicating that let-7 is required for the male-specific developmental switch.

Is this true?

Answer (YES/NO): YES